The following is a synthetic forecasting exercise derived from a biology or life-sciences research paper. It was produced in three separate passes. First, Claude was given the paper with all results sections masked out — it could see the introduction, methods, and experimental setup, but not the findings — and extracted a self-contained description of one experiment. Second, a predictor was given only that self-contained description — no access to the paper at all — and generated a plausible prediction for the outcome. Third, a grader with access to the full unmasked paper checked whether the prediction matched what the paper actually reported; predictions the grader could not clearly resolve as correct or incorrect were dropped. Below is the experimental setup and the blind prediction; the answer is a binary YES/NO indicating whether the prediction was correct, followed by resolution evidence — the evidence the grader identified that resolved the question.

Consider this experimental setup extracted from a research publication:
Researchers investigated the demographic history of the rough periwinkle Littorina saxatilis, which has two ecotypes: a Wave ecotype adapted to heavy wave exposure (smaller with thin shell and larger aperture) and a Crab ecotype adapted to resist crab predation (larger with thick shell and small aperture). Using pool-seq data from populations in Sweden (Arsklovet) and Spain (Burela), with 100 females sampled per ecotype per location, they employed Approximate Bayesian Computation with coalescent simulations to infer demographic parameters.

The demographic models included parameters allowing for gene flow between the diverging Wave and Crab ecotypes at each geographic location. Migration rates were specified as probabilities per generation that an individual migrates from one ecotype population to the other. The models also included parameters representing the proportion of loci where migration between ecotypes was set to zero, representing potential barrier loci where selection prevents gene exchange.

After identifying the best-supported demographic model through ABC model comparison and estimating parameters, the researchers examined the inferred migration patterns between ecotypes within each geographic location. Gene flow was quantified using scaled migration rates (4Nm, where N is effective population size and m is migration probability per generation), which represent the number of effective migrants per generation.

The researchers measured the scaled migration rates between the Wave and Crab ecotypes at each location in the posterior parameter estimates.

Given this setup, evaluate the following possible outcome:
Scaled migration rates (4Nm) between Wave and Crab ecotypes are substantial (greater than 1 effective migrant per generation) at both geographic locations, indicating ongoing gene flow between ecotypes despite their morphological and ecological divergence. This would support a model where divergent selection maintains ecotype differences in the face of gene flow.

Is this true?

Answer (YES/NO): YES